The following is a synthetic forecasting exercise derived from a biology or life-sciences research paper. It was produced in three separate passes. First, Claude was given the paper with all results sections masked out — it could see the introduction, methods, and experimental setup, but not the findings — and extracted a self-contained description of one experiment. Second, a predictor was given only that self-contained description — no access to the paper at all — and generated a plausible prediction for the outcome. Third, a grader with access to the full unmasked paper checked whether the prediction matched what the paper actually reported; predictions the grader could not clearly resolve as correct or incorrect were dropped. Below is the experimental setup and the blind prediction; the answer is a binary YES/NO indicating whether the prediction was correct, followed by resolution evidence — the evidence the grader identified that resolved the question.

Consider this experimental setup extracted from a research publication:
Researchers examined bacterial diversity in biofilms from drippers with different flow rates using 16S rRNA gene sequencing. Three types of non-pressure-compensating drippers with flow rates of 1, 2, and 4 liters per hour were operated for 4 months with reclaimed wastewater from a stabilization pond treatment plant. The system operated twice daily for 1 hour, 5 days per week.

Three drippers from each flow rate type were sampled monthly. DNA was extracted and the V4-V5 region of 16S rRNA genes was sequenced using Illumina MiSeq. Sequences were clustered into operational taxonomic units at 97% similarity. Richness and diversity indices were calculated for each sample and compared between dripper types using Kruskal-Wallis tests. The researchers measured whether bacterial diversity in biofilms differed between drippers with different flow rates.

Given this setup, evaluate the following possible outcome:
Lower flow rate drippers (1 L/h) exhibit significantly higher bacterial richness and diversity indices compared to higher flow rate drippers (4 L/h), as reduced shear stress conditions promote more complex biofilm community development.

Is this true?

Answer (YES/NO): NO